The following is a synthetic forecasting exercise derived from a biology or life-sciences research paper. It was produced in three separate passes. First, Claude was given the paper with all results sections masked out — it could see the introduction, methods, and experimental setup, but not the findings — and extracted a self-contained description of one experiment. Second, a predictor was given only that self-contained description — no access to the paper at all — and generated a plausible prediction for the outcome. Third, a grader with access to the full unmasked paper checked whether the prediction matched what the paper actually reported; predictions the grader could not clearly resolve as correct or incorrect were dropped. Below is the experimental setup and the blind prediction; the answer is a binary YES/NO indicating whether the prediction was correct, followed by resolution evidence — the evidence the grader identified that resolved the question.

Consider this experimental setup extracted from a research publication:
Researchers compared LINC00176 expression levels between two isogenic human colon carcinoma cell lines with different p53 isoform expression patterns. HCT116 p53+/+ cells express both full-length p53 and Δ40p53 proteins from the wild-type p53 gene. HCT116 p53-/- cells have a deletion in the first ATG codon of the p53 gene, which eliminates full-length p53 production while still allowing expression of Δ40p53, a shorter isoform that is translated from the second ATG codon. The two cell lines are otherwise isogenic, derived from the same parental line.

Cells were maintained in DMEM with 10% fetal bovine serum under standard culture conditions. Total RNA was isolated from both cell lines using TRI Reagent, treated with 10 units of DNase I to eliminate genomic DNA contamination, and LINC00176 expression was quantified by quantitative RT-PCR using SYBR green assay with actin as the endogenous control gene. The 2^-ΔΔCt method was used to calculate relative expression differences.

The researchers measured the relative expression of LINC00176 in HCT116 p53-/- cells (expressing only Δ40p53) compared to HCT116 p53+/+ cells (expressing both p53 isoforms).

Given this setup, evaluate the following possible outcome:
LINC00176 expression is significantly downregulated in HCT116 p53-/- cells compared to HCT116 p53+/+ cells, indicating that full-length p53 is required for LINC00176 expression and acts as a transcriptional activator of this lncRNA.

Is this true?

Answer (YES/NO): NO